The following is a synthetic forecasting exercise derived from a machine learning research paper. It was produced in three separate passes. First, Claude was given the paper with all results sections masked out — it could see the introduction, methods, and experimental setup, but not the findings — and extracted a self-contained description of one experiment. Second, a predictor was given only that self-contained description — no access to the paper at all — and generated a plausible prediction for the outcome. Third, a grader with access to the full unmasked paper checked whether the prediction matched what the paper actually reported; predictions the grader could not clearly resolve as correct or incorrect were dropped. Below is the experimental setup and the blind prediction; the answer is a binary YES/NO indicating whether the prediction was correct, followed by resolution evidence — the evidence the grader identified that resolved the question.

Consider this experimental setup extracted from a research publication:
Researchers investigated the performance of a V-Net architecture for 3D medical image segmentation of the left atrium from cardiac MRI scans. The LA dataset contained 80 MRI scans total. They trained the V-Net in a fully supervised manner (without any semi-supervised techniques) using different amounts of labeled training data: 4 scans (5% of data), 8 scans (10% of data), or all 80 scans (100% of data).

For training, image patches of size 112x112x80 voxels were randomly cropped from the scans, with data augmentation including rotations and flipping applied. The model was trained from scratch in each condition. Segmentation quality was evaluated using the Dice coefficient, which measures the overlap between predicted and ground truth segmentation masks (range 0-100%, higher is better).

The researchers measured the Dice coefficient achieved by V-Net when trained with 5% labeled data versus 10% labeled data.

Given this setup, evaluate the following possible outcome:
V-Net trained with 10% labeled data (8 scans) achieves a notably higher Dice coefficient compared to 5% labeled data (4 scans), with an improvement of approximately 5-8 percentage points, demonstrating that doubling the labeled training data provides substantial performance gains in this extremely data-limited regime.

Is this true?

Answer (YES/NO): NO